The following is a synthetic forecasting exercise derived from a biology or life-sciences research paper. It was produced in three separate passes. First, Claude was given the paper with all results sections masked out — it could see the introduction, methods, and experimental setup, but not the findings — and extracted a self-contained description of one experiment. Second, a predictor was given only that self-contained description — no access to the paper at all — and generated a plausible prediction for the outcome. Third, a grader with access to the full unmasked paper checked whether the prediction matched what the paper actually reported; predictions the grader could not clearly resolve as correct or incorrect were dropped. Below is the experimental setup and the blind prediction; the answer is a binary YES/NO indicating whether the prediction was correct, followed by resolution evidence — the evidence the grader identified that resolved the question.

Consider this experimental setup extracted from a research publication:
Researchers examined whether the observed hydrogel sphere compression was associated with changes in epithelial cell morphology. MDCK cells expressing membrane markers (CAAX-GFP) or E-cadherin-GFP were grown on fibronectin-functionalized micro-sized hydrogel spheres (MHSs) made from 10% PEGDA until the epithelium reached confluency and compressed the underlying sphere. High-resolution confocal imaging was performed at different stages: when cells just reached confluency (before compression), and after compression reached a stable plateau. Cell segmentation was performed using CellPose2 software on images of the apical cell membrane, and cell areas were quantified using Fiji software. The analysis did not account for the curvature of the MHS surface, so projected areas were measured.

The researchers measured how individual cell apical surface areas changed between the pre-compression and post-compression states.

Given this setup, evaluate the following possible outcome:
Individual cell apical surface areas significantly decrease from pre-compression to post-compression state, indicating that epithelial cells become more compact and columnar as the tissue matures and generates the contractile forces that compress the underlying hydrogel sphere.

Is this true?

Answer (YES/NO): NO